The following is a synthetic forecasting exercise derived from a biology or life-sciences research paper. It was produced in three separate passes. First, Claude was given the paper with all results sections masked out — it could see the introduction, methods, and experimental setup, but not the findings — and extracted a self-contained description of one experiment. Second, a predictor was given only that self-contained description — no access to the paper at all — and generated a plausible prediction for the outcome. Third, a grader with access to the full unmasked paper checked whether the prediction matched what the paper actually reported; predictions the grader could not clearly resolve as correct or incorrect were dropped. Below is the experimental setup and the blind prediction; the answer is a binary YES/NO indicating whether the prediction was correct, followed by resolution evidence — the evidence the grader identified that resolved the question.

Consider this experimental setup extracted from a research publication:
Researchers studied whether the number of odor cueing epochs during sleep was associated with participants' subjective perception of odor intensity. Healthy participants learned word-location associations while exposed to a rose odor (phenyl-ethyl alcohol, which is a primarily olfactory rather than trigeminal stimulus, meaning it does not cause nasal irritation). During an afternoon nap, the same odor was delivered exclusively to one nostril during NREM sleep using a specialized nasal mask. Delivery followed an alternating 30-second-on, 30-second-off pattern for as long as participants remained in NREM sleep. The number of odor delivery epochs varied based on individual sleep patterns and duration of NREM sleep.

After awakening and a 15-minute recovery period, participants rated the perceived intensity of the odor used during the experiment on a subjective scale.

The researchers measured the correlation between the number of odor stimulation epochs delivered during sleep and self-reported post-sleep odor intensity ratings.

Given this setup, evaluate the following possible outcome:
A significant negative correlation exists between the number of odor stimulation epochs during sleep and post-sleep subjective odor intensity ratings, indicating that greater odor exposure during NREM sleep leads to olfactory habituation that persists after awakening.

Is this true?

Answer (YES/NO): NO